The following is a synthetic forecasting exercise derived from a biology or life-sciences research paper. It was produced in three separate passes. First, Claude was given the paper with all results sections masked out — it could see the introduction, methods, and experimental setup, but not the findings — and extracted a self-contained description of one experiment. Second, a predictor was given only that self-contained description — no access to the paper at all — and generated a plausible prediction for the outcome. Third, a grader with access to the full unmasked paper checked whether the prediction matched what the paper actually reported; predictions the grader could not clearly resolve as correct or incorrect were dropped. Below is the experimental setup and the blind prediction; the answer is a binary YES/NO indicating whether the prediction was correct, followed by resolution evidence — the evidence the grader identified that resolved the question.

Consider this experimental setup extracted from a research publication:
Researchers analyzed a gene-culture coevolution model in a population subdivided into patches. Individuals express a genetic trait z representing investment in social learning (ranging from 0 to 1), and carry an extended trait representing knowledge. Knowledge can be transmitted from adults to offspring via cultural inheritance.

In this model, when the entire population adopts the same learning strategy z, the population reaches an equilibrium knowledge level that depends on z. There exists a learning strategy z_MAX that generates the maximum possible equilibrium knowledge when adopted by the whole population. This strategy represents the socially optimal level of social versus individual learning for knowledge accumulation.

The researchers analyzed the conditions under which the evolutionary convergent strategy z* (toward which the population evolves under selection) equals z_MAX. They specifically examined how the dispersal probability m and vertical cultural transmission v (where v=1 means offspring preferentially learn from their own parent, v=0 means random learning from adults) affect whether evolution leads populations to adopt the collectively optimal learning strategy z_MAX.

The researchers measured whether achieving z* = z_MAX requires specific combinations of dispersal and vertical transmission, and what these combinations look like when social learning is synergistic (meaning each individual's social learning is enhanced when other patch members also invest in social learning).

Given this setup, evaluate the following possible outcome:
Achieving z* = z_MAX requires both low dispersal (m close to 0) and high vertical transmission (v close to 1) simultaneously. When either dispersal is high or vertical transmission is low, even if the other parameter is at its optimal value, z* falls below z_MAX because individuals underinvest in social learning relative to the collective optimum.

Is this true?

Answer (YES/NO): NO